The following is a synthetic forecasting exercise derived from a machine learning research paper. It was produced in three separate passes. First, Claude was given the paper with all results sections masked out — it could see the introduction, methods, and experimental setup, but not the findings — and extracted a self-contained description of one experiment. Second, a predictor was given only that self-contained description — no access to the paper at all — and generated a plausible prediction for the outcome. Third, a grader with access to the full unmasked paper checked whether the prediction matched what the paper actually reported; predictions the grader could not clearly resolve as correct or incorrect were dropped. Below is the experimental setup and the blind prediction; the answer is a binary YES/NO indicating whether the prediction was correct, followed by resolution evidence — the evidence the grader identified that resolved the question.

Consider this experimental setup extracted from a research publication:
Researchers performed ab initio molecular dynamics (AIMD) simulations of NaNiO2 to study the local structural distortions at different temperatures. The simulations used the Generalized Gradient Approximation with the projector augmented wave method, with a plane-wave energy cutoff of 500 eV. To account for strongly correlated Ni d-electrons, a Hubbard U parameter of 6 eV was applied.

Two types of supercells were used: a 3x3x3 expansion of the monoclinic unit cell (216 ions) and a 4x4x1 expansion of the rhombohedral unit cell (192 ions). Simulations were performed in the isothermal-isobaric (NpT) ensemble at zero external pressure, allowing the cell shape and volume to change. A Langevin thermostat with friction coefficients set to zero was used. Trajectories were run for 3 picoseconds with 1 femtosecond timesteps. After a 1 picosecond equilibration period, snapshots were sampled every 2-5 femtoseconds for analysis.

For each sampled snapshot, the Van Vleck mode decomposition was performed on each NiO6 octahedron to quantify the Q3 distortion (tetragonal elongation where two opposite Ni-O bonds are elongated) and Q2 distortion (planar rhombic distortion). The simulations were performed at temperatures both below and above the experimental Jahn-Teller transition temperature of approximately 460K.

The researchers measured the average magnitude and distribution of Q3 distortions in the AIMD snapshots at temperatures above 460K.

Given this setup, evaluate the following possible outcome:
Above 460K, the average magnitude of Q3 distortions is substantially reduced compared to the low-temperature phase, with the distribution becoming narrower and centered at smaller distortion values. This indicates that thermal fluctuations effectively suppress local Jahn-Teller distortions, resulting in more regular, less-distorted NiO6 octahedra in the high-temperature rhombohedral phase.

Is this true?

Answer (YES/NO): YES